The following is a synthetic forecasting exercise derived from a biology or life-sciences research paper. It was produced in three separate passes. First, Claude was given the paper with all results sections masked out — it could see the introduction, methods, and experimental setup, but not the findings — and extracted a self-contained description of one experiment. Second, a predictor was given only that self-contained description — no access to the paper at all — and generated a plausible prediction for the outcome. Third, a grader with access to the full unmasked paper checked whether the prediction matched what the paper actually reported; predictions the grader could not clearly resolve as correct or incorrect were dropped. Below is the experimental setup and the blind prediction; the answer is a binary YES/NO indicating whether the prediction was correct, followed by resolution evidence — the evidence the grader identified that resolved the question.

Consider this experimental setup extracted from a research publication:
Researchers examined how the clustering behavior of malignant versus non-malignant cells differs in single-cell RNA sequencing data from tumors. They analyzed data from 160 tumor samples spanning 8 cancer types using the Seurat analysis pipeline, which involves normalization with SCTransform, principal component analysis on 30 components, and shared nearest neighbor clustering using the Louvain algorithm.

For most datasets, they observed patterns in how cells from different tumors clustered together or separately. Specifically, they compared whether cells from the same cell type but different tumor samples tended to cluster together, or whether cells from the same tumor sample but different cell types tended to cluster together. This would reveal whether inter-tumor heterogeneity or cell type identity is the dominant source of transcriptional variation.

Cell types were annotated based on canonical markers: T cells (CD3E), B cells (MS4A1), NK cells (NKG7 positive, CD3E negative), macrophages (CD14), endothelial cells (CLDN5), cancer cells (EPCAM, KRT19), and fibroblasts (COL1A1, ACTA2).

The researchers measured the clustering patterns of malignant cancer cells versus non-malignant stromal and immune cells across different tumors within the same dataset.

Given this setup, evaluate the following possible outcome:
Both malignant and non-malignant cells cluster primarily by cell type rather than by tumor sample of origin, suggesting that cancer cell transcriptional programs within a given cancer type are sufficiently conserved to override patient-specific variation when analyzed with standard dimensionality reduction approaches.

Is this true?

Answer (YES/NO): NO